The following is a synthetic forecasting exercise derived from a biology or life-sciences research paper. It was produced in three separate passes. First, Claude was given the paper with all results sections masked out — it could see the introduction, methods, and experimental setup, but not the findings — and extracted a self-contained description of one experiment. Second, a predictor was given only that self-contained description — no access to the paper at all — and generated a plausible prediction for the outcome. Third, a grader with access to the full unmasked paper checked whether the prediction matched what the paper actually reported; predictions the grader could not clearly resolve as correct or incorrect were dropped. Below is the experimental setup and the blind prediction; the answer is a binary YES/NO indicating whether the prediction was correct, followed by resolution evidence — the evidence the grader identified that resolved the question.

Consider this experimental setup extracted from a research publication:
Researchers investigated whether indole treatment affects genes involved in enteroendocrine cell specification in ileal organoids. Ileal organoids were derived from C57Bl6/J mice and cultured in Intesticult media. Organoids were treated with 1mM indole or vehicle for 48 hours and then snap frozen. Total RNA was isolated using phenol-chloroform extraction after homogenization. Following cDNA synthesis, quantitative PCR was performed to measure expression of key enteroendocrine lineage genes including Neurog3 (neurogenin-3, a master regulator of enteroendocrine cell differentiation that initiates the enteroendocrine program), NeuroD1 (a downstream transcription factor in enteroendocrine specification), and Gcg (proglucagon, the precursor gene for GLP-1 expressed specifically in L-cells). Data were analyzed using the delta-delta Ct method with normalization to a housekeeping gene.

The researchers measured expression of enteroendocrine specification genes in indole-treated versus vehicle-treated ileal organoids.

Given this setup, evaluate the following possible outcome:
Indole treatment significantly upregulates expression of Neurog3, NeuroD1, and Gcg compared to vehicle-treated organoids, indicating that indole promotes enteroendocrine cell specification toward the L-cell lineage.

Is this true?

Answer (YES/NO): YES